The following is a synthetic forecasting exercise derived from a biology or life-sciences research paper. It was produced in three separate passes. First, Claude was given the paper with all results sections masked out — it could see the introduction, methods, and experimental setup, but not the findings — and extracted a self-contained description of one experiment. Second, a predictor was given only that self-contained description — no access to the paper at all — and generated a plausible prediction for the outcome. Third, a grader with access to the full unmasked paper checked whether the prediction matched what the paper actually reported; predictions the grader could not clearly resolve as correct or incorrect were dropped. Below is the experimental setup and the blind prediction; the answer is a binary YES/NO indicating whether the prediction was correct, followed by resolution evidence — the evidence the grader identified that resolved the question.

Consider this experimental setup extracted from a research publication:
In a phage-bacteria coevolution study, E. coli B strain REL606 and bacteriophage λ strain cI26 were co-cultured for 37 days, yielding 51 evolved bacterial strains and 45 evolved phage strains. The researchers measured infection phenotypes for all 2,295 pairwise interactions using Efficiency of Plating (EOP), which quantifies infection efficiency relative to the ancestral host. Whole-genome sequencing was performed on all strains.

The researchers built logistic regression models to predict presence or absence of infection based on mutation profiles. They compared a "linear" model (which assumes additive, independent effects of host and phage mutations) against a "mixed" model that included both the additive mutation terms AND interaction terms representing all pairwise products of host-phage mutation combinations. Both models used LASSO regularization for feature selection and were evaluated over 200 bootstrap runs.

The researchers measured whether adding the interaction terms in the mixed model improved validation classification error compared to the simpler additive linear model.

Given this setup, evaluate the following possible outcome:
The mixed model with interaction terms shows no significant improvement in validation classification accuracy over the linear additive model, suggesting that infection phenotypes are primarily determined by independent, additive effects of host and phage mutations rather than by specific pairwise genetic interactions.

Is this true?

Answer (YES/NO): YES